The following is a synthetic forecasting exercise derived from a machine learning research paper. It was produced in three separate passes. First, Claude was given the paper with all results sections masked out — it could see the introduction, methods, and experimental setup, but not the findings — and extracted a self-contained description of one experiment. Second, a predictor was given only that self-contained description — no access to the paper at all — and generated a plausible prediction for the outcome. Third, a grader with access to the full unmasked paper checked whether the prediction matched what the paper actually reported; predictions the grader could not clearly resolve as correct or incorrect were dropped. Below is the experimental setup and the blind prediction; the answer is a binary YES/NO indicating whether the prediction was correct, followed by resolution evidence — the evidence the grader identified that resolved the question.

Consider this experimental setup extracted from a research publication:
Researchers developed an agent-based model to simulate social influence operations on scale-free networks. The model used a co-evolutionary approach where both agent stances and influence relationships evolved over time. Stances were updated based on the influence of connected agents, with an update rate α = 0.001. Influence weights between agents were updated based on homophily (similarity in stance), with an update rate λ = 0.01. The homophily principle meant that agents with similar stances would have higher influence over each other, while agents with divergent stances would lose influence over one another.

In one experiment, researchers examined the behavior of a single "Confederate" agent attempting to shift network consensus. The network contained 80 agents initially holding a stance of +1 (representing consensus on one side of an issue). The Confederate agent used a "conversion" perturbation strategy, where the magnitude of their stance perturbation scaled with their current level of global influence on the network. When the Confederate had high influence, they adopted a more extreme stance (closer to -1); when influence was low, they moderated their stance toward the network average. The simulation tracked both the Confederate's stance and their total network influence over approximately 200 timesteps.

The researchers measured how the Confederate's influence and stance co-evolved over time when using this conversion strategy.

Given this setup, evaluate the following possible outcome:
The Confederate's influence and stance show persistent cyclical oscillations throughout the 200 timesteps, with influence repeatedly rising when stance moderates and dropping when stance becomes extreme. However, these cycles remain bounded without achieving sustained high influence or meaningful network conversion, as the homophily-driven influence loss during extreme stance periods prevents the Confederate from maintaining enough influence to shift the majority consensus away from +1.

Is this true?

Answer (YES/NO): NO